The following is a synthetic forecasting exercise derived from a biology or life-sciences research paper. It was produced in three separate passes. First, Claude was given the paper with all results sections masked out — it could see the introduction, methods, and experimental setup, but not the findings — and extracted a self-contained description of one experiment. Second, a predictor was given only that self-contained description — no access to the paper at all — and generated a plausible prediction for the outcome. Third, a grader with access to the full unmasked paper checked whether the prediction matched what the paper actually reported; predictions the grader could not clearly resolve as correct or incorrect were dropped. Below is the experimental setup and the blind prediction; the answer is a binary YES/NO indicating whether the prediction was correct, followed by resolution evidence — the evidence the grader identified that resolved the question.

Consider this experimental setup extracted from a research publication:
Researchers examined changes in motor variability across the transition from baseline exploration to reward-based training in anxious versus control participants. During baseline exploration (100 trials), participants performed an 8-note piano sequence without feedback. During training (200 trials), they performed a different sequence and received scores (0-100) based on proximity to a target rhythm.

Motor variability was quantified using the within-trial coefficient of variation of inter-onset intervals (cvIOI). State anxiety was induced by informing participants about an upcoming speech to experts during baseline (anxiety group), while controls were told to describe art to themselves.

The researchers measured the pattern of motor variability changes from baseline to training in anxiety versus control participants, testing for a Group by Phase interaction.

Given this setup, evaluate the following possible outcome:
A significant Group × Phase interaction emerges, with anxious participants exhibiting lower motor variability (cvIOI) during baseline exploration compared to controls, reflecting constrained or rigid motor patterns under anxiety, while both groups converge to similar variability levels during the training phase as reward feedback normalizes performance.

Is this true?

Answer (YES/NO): NO